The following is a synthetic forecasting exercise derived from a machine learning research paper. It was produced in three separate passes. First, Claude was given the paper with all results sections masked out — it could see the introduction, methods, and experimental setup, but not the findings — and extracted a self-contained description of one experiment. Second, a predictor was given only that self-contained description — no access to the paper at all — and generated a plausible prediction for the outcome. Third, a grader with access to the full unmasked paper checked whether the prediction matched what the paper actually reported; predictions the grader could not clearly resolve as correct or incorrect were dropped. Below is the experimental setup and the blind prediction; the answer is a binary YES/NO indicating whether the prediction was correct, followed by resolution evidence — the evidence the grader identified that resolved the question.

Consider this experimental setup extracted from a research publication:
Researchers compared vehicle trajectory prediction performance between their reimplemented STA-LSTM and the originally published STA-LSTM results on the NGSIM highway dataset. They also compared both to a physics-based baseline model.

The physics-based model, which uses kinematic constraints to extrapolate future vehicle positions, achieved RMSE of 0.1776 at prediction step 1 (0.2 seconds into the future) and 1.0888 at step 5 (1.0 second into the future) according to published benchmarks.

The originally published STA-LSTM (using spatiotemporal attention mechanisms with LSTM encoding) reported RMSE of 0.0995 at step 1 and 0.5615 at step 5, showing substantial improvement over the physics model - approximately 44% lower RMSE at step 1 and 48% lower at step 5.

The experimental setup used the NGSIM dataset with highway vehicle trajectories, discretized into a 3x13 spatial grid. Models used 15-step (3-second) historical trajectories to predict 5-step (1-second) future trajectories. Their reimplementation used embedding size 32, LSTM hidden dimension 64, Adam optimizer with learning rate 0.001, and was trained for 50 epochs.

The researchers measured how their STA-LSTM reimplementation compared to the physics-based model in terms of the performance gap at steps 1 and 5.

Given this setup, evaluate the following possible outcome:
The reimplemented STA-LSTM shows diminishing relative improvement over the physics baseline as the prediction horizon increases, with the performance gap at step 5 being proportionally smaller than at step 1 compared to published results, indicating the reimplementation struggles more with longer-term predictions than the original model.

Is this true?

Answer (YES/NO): NO